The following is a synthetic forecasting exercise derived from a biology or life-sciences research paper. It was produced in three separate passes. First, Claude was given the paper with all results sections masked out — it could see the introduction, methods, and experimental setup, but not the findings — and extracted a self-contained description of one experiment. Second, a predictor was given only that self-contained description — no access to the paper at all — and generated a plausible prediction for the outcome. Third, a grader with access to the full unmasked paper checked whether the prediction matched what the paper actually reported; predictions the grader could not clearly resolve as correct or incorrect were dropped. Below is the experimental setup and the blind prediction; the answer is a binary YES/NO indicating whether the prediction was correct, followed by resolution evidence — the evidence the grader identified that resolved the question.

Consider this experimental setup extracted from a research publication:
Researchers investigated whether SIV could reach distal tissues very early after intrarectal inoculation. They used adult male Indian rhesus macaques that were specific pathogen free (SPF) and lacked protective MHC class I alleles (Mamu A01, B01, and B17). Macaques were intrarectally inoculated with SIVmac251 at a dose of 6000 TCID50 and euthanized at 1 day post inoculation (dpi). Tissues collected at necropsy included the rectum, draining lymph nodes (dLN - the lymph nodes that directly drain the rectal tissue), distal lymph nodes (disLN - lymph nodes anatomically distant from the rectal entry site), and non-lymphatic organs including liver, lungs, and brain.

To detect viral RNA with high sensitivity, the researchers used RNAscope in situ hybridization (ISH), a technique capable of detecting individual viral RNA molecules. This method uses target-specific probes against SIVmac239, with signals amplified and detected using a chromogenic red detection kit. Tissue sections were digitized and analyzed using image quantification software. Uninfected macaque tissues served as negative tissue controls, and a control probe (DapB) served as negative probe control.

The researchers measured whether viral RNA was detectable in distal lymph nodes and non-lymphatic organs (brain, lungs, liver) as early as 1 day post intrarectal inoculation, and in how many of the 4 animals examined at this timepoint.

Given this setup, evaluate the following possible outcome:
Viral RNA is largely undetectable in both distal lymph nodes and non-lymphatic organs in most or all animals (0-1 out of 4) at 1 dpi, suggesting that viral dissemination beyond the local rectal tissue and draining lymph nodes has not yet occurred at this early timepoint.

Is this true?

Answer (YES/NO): NO